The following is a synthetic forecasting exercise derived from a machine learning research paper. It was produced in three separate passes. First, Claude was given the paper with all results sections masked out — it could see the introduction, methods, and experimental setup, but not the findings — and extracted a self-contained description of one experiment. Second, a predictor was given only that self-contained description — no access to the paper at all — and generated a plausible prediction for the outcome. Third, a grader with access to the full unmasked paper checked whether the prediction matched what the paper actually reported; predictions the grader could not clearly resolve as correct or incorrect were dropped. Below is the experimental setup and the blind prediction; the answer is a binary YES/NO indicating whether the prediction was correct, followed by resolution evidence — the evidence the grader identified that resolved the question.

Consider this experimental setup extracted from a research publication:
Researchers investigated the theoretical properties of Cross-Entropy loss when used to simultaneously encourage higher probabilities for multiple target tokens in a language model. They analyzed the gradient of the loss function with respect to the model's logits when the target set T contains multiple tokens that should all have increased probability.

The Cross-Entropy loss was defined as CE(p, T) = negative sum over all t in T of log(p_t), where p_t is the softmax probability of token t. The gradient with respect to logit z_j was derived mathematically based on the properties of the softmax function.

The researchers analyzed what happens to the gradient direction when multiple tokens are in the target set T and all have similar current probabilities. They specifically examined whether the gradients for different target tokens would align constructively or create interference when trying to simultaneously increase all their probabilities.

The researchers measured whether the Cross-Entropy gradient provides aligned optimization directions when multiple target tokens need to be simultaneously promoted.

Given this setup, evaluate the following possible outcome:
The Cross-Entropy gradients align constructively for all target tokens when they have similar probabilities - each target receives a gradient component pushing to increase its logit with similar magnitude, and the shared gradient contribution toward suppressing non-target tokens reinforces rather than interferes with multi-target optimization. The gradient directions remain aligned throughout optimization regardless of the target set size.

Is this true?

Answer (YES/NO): NO